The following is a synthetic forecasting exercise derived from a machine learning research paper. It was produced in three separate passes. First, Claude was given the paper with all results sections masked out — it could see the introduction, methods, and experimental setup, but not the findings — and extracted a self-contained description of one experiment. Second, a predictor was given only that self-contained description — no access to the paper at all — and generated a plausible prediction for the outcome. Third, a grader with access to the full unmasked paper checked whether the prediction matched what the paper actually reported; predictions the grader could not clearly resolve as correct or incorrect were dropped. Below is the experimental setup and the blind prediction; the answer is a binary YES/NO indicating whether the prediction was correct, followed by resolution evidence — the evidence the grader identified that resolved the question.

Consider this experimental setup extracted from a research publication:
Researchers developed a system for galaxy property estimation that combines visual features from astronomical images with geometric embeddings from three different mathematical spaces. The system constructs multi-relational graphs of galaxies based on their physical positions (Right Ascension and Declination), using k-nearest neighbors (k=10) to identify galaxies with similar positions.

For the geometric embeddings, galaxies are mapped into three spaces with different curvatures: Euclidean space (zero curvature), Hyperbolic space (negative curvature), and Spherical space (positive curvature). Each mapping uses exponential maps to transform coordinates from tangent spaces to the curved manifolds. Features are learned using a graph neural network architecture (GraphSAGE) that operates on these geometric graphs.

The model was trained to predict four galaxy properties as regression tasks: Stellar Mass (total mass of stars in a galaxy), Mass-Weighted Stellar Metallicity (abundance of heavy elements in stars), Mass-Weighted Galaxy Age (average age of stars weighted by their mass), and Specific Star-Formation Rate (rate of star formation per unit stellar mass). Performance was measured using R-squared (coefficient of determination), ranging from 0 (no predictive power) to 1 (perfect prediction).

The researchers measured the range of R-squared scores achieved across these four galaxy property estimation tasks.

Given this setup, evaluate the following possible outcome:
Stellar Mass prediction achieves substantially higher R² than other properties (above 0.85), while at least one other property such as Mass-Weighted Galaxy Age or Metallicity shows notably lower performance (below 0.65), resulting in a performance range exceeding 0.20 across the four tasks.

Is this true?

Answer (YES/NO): YES